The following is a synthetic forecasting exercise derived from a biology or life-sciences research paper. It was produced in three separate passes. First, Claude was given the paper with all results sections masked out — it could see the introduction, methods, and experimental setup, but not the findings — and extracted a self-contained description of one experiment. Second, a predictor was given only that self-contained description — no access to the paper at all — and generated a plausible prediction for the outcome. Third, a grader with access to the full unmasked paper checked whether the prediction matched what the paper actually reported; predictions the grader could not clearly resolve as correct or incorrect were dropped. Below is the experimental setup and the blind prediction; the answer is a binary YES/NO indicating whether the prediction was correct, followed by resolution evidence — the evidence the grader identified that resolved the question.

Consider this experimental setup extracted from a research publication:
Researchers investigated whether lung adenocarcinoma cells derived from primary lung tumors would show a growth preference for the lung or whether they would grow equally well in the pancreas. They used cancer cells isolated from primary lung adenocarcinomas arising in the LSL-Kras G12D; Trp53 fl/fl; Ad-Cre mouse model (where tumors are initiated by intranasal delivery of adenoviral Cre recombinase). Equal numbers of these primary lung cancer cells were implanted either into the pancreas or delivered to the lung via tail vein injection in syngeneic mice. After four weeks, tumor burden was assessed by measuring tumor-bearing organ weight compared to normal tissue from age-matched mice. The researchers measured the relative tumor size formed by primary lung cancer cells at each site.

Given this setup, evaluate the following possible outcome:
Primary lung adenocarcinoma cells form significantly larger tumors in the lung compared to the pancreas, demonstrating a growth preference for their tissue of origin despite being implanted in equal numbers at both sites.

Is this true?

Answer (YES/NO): YES